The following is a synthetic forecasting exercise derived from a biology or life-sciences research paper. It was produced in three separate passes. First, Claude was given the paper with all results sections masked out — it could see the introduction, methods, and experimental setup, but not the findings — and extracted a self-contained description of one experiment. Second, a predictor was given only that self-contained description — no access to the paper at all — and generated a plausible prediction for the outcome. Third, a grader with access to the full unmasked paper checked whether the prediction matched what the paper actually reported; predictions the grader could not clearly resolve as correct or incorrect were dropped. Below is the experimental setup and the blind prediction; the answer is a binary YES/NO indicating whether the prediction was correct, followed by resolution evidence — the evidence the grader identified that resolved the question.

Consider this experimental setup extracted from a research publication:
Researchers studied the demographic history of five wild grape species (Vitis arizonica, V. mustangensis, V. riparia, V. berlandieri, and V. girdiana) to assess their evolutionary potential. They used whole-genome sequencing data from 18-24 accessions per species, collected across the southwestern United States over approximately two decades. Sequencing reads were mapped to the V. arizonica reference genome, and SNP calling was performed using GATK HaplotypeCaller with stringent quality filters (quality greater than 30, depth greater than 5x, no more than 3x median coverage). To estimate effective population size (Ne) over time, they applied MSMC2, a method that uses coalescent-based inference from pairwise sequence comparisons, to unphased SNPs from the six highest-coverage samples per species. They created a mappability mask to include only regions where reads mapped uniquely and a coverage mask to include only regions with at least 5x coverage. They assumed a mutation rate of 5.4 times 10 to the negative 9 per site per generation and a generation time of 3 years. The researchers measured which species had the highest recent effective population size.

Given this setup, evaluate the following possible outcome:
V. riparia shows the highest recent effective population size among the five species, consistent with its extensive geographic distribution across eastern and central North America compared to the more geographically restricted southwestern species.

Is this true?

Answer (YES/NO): NO